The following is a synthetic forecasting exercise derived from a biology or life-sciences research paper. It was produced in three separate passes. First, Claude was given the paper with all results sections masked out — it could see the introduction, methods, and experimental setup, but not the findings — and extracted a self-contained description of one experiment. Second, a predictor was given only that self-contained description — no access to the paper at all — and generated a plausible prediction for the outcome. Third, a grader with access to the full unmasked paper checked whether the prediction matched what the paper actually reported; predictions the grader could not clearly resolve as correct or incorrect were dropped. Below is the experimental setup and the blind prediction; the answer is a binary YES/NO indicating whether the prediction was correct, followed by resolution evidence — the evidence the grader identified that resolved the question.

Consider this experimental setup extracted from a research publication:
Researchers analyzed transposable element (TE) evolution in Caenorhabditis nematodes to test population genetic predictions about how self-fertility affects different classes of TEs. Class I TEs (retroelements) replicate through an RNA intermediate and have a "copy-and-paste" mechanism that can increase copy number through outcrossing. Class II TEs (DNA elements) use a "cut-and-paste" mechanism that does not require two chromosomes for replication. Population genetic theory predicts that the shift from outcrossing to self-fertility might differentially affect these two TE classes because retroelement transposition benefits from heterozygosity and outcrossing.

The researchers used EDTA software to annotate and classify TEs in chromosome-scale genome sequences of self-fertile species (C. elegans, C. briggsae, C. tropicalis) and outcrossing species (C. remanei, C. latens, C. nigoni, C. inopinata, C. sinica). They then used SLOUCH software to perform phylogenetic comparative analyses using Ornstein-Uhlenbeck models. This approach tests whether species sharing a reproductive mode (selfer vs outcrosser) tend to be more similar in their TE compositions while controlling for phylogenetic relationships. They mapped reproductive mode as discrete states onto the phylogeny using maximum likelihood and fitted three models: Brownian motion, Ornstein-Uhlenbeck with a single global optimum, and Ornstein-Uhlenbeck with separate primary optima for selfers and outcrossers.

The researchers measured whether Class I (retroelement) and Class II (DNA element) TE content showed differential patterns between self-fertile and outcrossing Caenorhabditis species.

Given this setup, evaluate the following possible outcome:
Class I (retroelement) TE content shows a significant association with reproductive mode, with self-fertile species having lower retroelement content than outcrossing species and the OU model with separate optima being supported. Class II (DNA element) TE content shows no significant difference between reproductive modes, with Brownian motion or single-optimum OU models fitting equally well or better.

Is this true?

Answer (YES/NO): NO